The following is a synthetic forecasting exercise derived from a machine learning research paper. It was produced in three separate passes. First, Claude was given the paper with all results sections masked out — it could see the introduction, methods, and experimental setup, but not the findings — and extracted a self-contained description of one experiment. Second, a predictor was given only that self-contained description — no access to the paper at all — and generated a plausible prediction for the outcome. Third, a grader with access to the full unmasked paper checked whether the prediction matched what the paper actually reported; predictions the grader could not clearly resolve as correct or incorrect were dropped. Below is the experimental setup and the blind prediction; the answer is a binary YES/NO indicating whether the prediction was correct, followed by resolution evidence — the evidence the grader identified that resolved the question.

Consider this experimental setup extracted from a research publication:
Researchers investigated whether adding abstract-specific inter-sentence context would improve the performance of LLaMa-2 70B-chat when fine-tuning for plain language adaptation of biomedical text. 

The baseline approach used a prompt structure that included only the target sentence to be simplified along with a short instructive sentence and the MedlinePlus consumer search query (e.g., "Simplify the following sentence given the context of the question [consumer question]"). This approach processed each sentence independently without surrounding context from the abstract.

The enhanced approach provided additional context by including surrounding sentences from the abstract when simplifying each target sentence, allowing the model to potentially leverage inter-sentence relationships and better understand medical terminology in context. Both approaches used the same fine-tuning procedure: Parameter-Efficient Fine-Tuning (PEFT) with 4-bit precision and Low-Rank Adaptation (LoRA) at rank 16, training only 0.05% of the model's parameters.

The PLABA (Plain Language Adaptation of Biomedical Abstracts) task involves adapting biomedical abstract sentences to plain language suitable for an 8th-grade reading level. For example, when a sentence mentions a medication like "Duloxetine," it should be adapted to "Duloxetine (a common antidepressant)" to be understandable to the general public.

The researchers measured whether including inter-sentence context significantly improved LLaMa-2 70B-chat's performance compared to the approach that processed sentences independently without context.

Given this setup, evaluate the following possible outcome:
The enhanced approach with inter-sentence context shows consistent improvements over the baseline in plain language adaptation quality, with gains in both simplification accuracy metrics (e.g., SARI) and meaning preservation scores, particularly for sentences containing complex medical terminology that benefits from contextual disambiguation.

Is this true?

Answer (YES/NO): NO